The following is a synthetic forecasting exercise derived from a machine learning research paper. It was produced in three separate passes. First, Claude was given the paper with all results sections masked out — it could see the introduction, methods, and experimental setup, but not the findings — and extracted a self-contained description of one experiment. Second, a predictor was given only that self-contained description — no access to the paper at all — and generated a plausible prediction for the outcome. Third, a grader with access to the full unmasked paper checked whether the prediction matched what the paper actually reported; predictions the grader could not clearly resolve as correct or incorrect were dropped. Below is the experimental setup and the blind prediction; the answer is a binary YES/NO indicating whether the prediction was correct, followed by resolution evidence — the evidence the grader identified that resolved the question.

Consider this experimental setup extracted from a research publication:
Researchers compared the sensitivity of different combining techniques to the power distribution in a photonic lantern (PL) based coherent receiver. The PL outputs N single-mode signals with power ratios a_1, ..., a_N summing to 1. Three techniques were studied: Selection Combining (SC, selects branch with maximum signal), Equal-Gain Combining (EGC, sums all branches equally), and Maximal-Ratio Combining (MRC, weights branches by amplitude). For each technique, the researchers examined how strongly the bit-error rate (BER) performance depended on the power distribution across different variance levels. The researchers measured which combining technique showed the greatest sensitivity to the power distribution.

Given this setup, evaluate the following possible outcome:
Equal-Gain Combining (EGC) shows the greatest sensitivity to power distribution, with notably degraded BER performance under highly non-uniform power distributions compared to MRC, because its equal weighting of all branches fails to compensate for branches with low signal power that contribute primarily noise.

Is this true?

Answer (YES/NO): NO